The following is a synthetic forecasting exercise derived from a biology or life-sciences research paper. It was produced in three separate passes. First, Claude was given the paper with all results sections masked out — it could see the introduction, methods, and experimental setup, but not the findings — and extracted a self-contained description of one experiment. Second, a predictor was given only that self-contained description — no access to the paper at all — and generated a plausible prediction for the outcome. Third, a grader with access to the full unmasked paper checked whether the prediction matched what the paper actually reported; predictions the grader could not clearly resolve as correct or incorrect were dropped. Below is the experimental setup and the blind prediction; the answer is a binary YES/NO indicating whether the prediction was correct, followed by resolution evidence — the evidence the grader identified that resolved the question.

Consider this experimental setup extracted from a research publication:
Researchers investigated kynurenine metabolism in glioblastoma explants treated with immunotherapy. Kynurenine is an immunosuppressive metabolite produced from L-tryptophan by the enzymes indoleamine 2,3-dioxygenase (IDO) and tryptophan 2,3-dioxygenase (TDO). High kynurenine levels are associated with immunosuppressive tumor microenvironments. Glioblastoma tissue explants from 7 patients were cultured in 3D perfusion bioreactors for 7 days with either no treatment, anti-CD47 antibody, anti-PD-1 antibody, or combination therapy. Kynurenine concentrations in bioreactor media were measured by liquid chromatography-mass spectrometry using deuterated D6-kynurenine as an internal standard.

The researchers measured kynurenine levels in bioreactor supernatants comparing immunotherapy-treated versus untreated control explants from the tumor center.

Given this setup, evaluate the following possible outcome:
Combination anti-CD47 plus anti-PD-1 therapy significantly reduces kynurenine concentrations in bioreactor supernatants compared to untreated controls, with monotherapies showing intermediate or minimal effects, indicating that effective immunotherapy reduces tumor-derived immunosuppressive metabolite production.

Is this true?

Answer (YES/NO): NO